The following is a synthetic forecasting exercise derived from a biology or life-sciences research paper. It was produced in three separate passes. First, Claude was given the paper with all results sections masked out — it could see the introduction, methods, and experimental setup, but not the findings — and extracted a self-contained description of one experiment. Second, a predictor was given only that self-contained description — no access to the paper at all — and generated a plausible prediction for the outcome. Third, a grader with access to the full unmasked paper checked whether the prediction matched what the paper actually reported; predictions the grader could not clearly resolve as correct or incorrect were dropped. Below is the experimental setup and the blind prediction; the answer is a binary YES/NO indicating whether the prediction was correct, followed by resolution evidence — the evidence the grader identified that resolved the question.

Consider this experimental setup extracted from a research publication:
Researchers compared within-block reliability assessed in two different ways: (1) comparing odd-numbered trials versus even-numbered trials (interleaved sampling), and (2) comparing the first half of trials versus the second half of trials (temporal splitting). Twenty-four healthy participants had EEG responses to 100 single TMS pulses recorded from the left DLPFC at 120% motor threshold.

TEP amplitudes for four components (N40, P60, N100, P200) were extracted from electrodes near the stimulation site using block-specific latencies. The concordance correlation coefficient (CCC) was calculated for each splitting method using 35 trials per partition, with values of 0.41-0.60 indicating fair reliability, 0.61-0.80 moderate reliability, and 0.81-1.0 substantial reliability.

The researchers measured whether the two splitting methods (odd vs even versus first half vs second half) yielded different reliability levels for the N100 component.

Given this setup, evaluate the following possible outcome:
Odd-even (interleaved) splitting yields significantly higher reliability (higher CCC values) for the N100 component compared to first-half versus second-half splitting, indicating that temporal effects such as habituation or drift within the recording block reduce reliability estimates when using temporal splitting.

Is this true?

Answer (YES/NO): YES